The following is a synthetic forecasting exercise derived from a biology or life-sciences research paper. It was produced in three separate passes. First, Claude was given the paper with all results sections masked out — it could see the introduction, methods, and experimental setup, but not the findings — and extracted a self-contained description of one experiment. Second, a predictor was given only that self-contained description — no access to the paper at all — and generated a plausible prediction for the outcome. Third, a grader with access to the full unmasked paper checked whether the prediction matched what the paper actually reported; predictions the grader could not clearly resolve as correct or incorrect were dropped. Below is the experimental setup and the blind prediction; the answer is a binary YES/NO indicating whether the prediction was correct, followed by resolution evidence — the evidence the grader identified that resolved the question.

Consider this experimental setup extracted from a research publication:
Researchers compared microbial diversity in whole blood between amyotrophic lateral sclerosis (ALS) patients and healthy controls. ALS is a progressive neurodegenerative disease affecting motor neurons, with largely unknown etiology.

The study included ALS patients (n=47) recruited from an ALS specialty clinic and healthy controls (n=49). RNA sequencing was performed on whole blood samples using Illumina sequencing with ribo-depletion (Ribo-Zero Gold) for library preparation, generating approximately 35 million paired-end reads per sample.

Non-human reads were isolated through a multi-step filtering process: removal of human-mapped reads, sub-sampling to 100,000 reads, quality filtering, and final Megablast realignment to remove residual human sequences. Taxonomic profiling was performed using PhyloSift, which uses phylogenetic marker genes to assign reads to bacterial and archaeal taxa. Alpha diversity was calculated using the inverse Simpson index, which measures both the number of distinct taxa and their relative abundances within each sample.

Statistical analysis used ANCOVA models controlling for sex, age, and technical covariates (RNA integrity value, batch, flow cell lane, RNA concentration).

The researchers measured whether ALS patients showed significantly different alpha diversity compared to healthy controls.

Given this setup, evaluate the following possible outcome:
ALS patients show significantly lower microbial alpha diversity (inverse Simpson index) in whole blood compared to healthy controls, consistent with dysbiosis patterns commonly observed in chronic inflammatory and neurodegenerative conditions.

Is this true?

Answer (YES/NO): NO